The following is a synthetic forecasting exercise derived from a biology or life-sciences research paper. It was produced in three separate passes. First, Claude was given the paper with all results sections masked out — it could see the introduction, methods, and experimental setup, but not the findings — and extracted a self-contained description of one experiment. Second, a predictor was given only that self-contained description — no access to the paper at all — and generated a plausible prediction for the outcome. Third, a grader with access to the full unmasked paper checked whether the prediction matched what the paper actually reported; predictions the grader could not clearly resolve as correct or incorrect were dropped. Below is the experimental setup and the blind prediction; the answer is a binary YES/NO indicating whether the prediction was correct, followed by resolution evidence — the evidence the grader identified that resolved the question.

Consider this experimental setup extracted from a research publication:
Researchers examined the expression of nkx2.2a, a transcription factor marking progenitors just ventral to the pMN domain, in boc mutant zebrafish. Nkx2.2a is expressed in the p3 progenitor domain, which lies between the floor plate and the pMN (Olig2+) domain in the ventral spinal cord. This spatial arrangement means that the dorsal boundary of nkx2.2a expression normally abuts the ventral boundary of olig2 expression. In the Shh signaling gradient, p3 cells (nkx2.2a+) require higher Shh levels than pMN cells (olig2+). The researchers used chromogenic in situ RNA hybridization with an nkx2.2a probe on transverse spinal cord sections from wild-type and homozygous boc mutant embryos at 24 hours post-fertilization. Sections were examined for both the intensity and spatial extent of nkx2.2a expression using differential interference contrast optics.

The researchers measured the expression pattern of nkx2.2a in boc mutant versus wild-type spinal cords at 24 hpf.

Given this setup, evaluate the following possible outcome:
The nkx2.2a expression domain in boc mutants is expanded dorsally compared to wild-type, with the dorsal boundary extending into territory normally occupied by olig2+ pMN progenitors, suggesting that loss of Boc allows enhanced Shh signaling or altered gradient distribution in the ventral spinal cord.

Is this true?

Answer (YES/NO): NO